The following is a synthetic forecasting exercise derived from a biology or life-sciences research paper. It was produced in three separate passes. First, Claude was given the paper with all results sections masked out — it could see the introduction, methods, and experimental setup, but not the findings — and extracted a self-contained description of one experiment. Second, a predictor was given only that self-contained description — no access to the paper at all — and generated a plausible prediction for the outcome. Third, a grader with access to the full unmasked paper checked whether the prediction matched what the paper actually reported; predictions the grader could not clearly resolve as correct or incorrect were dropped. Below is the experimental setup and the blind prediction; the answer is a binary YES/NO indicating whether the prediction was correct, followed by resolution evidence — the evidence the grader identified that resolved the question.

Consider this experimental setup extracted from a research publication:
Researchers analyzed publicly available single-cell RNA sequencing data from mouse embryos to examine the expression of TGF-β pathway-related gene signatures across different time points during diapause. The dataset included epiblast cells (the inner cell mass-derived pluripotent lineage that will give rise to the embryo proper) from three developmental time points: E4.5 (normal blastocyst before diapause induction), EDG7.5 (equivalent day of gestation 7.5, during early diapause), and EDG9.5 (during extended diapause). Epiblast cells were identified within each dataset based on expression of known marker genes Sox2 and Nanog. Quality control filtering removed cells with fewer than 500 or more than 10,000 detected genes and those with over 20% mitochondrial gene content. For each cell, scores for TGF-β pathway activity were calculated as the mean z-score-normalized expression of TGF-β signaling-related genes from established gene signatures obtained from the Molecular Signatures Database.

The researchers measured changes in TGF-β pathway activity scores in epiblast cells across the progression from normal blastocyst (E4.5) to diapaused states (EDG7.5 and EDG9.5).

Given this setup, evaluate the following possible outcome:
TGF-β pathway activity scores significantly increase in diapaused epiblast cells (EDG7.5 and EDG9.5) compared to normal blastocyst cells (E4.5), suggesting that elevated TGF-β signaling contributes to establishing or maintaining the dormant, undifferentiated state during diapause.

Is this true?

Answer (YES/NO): YES